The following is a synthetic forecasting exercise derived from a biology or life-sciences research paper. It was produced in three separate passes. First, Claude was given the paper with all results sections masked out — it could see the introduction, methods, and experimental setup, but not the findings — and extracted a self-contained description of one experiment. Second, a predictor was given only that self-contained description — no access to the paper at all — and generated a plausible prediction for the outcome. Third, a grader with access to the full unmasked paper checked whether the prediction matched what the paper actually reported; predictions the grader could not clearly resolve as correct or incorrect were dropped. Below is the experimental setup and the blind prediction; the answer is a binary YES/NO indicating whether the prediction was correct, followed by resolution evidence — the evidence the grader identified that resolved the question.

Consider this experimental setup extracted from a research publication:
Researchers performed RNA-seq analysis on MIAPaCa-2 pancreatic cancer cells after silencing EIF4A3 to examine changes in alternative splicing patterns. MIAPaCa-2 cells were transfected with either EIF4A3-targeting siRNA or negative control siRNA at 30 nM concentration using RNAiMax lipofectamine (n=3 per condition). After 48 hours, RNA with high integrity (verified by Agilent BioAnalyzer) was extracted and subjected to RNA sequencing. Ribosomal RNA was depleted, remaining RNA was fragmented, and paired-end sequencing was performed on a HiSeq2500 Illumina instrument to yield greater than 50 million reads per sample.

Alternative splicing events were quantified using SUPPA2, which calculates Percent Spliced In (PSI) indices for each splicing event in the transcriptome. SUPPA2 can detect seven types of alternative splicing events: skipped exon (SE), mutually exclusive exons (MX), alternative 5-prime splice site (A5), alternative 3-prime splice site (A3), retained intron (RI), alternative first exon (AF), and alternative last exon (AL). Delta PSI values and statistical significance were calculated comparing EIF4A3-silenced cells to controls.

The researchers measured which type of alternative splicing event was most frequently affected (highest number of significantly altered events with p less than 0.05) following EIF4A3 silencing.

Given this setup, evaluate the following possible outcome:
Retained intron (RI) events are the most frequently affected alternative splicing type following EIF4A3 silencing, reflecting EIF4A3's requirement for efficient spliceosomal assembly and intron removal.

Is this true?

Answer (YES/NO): NO